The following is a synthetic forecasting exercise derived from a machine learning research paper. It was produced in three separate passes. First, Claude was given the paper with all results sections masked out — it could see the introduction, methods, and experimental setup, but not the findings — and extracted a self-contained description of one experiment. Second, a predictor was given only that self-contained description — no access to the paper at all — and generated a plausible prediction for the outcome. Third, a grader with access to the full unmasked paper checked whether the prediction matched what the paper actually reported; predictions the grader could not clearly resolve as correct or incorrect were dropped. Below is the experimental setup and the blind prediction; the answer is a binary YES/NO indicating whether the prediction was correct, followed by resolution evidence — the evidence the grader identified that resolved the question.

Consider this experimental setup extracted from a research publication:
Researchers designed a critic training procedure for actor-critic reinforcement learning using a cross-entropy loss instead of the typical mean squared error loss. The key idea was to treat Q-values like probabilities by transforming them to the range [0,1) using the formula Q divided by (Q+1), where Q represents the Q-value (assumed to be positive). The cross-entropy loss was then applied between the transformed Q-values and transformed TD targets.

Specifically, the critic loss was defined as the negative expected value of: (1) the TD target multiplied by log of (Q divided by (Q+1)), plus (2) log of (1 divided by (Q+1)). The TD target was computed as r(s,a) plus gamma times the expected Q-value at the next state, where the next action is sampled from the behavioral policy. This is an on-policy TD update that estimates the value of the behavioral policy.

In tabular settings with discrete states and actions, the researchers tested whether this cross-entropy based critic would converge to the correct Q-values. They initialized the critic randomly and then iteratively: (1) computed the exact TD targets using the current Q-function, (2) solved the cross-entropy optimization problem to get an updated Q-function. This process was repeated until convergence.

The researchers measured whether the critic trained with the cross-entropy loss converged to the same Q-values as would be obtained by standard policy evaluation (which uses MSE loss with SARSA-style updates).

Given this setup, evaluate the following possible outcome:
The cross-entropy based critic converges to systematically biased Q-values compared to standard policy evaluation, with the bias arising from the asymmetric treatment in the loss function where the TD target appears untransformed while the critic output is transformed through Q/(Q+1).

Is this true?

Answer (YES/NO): NO